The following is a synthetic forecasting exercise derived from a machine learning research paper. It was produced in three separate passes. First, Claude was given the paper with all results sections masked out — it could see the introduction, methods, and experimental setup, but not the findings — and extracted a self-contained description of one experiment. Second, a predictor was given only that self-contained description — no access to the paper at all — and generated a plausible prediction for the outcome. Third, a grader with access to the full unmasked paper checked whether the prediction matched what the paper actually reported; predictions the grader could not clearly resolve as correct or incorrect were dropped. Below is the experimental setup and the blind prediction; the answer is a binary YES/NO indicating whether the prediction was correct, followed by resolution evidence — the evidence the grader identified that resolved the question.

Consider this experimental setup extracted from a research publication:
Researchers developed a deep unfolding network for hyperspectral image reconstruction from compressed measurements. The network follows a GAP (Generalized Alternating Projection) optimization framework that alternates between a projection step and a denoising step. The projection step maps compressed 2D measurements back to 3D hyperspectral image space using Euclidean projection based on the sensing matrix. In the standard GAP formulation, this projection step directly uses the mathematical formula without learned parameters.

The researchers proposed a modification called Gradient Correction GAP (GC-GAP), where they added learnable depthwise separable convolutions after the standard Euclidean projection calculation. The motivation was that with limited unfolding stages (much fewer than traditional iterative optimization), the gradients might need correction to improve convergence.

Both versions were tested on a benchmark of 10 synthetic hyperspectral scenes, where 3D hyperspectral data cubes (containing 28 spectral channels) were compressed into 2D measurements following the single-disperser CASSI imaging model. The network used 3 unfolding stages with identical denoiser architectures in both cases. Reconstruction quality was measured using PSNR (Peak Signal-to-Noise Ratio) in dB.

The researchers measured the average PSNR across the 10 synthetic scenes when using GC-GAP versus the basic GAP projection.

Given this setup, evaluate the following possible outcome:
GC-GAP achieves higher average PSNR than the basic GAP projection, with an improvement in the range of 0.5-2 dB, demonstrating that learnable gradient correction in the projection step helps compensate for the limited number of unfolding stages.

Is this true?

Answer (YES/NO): NO